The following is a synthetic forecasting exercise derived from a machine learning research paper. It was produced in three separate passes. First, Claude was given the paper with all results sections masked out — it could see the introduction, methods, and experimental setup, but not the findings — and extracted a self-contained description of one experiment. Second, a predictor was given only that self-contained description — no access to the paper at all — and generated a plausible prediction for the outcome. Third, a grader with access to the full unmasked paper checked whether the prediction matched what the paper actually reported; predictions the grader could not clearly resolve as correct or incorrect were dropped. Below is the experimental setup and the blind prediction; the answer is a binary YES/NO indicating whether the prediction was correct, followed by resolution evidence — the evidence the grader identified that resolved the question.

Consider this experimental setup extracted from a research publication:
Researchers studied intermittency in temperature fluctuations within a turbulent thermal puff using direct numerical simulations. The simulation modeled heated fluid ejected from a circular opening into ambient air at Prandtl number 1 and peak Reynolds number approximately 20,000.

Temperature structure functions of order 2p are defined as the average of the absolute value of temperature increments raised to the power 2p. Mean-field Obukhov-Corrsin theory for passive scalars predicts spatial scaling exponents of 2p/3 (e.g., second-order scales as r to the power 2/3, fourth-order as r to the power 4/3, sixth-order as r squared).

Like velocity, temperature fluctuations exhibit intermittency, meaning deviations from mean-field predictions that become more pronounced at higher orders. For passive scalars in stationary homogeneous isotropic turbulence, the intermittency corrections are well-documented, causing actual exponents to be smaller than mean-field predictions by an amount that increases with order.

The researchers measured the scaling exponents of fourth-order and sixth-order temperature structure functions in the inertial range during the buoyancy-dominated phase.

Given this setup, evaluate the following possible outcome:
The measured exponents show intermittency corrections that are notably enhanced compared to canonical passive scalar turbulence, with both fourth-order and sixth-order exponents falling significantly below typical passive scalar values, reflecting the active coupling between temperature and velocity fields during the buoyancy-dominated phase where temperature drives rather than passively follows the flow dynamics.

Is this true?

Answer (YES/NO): NO